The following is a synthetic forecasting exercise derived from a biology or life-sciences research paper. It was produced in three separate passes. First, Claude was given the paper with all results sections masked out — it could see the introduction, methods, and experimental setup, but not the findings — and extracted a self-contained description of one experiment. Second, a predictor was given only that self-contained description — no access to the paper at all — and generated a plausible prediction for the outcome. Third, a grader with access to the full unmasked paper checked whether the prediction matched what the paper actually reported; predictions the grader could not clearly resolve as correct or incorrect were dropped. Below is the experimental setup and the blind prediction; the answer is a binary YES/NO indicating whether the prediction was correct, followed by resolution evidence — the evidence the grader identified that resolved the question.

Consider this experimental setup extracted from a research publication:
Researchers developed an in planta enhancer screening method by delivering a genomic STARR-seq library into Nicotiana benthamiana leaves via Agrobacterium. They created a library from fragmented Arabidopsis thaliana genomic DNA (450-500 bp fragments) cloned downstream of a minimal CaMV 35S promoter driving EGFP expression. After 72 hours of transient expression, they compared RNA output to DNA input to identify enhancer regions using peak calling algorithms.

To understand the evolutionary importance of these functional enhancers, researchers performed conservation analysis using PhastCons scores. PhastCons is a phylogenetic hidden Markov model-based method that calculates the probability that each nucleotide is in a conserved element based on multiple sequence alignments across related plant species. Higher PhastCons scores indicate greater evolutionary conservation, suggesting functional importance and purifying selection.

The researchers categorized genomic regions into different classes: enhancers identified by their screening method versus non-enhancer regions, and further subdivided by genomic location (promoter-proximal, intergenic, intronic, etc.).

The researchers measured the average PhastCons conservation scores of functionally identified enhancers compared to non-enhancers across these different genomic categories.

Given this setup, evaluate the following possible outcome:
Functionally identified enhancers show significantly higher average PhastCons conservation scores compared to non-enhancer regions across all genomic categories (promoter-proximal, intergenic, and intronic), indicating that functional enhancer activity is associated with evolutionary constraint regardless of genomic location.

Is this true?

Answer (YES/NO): YES